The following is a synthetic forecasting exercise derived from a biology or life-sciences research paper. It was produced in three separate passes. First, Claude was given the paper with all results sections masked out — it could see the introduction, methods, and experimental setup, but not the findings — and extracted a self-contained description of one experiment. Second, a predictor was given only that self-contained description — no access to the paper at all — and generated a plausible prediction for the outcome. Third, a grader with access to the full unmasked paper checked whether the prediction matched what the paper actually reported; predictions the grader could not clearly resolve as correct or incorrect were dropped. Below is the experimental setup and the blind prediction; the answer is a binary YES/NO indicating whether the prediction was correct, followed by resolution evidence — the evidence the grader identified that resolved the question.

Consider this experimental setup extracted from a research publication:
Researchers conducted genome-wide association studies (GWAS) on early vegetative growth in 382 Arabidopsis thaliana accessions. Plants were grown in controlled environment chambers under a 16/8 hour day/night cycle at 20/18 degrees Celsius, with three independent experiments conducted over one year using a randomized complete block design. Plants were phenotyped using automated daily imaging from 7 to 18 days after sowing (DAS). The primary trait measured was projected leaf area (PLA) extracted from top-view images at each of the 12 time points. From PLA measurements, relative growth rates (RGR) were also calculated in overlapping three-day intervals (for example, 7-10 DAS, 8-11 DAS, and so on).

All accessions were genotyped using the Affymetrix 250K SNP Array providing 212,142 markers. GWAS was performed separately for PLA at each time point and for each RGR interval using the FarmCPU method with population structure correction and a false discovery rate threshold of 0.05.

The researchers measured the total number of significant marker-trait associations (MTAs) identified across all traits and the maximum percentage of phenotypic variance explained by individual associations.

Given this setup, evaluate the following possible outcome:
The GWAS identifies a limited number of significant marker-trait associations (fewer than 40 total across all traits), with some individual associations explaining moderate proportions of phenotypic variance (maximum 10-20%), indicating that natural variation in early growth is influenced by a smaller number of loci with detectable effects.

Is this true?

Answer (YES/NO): NO